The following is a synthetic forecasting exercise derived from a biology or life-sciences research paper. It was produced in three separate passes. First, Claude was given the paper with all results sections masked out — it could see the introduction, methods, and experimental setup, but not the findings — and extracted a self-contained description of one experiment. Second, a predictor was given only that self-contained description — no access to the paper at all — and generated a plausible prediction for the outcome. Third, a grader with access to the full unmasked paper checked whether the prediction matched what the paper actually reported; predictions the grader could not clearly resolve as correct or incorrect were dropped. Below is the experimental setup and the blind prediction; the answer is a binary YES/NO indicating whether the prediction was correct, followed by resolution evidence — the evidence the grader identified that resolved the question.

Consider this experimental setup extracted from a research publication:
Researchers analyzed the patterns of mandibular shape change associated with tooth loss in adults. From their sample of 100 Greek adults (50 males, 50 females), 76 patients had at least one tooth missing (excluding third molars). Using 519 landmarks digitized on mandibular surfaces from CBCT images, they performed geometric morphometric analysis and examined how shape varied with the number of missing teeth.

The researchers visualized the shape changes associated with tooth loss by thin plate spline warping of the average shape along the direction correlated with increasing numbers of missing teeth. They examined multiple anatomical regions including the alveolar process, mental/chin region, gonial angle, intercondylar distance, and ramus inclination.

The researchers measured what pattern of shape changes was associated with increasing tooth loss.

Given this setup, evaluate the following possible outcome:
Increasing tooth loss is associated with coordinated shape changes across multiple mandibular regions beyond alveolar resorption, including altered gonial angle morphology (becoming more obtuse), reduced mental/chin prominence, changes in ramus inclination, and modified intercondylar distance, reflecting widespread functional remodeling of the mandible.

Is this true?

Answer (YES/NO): NO